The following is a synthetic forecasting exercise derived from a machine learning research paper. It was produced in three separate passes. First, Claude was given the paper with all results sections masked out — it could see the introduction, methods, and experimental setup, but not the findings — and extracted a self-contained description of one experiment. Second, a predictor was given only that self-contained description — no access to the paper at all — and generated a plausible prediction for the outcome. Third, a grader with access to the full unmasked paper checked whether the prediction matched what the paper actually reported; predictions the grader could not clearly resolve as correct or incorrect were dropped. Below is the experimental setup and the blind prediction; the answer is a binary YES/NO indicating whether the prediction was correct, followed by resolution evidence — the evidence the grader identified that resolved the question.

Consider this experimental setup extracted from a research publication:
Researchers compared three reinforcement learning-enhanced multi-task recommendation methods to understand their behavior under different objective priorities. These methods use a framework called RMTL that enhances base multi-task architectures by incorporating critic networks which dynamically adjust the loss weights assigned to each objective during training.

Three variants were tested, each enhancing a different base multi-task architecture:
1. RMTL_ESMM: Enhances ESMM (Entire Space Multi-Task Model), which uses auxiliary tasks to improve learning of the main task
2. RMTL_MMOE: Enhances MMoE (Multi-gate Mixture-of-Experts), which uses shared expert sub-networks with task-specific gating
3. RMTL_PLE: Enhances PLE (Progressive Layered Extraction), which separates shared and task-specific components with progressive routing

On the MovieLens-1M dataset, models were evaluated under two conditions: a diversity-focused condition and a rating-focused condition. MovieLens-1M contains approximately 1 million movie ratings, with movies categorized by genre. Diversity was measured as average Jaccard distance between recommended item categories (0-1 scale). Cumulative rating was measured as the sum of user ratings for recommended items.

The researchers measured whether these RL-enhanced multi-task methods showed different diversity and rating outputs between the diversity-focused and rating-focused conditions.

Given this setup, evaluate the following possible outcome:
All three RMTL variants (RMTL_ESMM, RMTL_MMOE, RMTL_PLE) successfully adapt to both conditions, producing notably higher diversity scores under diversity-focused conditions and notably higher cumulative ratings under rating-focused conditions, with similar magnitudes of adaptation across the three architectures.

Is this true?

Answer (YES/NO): NO